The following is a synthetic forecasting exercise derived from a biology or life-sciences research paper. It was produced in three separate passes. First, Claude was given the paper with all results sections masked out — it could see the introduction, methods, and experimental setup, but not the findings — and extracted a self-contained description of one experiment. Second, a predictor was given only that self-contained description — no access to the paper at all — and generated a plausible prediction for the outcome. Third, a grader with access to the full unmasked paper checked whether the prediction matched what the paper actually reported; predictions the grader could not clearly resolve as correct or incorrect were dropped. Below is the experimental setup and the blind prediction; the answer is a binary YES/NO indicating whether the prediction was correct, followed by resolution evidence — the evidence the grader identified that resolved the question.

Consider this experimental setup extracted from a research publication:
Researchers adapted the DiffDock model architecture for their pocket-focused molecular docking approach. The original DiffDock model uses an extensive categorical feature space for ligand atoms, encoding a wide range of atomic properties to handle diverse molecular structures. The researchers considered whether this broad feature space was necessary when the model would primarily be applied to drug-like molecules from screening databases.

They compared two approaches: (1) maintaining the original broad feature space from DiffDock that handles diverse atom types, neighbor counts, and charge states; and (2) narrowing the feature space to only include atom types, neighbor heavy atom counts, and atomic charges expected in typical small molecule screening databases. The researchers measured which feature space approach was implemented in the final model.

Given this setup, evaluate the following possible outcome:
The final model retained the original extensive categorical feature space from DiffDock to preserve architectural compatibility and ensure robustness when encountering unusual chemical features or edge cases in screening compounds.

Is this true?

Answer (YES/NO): NO